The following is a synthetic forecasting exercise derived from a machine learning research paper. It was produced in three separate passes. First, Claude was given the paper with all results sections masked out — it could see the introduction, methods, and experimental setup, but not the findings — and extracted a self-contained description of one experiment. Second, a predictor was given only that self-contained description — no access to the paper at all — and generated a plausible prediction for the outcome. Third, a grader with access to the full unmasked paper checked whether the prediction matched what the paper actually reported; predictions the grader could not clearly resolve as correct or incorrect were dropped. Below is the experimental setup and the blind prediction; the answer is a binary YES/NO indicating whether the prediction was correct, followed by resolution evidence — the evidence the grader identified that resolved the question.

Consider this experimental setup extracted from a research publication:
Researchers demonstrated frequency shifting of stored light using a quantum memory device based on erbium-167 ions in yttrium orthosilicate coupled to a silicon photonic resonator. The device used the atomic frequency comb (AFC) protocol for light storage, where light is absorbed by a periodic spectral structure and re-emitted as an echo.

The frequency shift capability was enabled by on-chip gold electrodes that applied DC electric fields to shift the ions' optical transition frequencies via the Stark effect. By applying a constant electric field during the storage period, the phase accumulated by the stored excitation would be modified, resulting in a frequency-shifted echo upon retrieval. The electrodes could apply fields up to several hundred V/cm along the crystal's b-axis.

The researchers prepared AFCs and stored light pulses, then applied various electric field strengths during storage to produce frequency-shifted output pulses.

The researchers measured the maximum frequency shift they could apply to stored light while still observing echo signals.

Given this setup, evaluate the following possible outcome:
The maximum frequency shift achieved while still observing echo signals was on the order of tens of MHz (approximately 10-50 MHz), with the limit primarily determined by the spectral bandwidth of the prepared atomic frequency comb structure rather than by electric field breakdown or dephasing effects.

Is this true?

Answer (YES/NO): NO